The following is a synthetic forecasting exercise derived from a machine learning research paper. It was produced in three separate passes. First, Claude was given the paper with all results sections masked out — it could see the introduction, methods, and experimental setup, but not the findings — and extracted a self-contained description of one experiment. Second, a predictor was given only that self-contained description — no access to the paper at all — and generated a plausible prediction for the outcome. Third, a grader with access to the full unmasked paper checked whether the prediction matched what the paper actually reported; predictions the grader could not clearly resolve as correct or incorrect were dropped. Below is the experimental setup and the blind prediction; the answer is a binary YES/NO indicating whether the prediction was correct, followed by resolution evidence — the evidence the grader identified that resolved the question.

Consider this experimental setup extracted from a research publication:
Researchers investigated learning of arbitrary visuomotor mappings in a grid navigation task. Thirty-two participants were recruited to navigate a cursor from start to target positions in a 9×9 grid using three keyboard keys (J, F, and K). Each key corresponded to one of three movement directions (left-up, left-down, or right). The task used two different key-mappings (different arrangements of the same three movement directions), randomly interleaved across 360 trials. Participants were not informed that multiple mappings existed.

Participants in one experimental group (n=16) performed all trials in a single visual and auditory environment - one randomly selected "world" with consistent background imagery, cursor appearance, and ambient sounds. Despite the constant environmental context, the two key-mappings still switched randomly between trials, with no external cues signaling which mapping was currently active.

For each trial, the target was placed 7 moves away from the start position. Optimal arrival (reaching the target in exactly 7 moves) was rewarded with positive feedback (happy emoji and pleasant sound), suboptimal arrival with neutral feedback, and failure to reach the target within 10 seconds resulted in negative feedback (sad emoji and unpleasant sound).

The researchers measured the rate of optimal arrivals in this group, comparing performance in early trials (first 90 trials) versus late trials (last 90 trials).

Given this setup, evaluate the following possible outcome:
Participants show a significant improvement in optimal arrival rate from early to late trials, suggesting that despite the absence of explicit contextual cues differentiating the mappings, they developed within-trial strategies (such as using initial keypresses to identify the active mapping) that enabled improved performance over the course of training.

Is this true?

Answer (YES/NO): YES